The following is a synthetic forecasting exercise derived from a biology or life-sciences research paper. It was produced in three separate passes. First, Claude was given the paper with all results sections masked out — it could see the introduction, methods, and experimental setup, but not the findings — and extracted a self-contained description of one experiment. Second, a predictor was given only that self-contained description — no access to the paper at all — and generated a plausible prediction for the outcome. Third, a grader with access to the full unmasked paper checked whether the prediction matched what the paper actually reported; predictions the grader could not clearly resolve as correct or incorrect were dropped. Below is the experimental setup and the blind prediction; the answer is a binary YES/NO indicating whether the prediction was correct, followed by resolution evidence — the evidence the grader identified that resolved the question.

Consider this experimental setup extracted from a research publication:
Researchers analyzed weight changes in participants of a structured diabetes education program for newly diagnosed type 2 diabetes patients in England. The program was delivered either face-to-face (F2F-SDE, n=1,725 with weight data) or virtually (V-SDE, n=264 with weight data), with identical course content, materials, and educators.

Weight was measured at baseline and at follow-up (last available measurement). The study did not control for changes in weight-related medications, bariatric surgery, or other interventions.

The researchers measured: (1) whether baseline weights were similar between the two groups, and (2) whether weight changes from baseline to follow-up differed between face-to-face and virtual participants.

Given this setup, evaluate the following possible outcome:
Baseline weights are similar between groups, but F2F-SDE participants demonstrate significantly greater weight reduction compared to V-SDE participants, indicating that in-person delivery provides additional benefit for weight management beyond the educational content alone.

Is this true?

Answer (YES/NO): NO